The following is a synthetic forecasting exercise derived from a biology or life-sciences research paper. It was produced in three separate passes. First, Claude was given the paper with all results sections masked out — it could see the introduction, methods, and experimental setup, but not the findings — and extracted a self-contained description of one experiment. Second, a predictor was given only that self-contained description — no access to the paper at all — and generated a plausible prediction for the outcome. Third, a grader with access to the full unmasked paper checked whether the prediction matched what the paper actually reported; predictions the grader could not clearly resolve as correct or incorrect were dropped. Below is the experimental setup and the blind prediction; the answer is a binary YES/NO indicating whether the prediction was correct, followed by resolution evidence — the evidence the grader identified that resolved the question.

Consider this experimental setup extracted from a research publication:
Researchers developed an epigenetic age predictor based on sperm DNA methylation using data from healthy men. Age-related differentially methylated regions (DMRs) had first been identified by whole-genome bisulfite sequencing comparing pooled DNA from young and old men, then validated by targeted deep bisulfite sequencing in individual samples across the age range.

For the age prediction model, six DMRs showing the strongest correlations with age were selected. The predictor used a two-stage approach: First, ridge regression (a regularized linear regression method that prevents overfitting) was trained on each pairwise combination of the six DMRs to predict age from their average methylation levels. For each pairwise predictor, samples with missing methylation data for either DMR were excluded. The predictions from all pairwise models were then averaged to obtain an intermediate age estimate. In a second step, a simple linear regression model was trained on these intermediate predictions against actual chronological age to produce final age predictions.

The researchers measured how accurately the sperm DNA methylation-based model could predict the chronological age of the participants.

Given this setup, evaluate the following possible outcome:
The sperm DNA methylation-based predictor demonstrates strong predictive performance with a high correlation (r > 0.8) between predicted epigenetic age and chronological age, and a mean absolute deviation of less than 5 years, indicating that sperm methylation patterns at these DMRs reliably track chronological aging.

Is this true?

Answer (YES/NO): NO